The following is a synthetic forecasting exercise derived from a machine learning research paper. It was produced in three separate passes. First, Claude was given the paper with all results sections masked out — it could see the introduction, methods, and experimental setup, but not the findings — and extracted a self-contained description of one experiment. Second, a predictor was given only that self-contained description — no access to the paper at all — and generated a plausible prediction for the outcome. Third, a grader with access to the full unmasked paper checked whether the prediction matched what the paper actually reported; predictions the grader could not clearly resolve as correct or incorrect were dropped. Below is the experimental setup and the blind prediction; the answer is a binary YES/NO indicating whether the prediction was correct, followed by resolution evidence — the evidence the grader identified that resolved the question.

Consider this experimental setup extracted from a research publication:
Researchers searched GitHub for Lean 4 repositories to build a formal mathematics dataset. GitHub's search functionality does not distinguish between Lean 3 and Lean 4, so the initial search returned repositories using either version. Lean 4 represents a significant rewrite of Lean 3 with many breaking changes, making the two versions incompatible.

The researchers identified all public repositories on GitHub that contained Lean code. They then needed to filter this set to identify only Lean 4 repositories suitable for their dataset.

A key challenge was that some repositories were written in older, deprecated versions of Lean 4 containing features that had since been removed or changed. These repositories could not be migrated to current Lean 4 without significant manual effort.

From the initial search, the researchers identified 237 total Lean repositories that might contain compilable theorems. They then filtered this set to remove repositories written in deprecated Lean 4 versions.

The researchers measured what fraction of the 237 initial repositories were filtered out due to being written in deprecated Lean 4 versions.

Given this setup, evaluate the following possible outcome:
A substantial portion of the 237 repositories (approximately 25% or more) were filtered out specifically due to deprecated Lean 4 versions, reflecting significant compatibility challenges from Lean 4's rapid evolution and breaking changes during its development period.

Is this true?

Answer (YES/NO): YES